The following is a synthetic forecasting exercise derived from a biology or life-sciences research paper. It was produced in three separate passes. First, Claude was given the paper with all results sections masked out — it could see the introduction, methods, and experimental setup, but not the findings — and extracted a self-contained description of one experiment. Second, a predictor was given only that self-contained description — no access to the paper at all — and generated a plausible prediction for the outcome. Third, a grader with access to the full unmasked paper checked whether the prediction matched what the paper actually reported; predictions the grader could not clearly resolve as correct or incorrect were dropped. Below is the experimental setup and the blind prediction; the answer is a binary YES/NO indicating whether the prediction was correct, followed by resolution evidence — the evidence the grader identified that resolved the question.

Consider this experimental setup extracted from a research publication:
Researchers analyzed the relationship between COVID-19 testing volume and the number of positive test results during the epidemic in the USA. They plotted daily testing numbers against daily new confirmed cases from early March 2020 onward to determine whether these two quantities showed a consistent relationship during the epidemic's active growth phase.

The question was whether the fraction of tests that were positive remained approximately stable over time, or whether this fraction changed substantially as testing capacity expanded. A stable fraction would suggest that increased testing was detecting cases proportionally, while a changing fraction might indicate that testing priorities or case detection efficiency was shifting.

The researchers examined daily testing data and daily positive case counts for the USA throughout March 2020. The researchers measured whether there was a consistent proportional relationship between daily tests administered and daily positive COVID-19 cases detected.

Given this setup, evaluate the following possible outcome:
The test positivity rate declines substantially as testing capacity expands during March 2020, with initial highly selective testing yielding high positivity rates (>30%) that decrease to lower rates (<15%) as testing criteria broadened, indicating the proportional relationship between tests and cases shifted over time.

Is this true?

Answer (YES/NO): NO